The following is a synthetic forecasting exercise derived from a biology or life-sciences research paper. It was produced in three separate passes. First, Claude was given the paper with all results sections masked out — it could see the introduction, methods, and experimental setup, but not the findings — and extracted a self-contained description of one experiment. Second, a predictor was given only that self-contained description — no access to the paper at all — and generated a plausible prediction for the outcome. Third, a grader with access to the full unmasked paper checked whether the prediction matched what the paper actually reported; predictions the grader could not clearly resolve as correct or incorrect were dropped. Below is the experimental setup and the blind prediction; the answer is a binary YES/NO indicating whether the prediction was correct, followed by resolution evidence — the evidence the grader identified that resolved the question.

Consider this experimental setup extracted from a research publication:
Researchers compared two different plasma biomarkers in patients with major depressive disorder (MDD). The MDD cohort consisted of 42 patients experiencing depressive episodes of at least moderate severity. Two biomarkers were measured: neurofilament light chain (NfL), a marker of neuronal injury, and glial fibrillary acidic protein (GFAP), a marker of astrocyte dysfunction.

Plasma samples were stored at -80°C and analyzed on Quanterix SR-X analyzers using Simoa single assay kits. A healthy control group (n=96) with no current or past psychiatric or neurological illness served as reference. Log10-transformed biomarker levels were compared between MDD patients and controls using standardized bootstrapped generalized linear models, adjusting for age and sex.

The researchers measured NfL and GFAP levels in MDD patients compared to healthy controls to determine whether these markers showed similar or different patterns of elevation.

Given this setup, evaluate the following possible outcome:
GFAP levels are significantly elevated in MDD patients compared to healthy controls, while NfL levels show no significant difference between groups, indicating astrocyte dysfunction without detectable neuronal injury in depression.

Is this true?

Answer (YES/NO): YES